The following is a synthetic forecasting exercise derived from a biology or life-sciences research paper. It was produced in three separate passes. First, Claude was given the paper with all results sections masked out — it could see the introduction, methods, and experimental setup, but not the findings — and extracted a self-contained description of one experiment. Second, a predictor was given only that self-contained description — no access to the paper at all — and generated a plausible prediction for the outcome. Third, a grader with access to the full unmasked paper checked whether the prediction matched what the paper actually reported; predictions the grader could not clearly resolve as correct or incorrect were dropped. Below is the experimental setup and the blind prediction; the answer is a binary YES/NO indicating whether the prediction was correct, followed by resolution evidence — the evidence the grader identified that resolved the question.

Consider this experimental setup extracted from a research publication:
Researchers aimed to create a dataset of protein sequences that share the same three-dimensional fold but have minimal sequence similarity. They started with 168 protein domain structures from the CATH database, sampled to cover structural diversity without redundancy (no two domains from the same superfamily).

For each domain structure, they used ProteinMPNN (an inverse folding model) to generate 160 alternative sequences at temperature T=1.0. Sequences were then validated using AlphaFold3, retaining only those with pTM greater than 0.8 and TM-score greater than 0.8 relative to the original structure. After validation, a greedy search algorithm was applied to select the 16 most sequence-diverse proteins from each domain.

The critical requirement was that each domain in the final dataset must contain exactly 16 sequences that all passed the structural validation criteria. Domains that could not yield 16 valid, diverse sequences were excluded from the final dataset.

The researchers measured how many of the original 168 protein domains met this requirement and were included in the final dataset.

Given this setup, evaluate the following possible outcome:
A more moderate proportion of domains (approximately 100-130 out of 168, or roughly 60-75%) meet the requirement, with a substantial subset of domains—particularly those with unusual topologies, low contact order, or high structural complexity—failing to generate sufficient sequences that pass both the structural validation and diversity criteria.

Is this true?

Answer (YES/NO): NO